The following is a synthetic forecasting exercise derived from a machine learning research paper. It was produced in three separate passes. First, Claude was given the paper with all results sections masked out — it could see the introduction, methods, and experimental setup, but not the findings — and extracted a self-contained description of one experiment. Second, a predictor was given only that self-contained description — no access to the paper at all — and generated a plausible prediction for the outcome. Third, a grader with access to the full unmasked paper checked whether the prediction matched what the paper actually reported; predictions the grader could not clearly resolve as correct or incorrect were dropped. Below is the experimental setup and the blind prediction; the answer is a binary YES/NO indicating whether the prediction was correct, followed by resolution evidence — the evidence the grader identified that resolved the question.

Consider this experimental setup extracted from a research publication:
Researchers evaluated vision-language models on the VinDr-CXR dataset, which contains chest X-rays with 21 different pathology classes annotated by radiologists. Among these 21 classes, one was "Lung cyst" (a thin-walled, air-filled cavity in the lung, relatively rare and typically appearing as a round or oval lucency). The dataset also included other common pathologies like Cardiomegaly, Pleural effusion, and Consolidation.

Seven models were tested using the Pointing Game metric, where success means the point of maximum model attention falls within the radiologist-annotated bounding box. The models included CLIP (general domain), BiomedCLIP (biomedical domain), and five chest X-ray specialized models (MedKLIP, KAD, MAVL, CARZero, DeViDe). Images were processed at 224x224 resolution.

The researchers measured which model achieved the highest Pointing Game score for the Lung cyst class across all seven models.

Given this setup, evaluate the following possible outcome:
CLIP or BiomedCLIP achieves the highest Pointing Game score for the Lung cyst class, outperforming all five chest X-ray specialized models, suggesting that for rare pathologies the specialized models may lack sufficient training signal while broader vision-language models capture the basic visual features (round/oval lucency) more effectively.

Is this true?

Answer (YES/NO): YES